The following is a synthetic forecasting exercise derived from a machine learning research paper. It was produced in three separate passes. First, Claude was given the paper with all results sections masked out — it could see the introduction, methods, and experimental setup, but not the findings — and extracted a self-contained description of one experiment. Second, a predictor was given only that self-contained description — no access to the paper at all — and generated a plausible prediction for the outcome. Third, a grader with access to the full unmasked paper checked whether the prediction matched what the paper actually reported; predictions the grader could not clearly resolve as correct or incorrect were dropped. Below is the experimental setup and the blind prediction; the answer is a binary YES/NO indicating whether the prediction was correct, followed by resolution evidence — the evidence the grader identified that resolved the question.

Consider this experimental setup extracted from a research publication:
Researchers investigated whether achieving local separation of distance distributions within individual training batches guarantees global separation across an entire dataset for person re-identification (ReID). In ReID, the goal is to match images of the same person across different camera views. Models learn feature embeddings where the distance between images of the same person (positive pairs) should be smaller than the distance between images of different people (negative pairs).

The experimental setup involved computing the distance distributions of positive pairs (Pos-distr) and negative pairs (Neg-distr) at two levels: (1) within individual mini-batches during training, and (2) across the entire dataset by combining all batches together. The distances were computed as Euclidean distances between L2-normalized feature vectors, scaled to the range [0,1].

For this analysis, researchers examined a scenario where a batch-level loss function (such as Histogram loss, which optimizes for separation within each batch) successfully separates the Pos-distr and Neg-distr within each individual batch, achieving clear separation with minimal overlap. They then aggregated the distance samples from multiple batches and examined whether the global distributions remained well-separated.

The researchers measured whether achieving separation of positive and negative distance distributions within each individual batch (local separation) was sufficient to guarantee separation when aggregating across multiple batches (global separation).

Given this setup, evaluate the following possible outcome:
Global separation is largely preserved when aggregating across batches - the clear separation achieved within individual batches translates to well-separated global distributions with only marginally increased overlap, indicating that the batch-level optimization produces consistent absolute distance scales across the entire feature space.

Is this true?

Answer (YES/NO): NO